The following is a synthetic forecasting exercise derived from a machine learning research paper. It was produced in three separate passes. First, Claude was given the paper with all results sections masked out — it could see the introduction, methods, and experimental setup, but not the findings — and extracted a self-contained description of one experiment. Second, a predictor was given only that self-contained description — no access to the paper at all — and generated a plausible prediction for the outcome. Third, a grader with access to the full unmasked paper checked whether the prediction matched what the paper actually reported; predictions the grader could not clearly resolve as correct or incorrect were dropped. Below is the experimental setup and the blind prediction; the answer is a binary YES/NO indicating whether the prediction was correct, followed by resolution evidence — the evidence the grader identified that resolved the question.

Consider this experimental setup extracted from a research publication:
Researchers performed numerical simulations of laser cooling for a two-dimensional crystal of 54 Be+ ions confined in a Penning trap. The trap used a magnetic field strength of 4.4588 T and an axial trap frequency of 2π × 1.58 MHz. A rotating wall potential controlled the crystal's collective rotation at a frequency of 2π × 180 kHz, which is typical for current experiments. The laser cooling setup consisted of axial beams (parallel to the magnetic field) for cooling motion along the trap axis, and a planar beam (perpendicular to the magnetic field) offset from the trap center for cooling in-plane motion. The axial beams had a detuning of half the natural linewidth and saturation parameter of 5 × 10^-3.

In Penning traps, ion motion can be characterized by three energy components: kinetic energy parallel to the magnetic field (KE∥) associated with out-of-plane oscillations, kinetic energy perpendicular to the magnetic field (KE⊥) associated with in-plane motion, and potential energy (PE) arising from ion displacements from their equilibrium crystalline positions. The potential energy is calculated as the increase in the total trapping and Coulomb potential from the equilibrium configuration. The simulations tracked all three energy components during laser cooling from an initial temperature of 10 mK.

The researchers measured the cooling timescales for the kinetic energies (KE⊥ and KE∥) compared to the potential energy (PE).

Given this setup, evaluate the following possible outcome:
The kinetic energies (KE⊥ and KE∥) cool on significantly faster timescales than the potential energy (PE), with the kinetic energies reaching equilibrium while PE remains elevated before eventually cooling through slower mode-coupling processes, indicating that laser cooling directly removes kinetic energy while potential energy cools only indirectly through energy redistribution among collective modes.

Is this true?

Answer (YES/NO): YES